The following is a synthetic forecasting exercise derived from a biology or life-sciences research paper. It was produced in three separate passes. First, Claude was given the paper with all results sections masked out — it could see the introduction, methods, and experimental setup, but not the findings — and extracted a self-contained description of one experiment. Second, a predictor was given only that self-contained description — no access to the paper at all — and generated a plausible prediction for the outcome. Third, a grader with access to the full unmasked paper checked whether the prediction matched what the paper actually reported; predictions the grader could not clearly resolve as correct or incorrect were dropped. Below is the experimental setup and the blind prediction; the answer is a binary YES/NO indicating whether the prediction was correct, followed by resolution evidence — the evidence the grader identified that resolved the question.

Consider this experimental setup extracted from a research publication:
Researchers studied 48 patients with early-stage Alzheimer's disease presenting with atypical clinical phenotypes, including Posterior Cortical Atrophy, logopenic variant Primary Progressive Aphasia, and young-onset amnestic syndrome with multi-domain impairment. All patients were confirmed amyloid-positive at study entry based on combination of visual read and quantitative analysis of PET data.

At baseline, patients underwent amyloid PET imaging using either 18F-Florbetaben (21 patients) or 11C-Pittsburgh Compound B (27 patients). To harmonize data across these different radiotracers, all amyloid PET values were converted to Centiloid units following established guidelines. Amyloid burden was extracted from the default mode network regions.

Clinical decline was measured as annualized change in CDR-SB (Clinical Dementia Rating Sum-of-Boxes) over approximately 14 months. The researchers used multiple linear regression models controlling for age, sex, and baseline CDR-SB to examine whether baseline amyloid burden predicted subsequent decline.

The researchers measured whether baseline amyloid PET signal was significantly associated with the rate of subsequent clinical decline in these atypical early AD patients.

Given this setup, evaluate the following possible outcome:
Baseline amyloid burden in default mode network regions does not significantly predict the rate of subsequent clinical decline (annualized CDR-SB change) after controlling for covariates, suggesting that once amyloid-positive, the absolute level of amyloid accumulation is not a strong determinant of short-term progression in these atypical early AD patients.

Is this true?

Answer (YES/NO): YES